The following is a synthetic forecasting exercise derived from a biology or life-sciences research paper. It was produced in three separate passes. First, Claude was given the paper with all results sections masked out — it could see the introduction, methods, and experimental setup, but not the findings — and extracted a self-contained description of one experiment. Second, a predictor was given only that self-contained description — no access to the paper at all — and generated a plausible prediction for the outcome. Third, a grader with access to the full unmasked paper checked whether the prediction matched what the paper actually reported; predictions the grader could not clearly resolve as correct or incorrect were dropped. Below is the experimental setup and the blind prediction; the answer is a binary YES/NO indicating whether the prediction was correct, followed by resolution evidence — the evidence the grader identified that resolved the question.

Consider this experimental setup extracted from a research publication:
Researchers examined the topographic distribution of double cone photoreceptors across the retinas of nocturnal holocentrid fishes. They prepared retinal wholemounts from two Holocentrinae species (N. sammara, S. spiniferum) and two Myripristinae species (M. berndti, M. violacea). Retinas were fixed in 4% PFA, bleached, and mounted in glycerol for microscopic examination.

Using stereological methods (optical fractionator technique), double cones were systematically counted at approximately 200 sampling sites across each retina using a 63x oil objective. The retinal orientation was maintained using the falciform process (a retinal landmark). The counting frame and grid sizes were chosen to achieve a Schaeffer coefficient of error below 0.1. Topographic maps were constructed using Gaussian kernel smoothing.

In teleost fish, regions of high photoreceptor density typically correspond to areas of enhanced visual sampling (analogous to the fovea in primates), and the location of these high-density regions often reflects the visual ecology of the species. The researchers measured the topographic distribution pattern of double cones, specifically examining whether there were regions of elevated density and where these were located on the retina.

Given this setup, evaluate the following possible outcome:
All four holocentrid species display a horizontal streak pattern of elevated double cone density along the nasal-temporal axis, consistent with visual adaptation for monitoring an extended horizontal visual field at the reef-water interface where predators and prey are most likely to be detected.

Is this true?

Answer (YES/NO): NO